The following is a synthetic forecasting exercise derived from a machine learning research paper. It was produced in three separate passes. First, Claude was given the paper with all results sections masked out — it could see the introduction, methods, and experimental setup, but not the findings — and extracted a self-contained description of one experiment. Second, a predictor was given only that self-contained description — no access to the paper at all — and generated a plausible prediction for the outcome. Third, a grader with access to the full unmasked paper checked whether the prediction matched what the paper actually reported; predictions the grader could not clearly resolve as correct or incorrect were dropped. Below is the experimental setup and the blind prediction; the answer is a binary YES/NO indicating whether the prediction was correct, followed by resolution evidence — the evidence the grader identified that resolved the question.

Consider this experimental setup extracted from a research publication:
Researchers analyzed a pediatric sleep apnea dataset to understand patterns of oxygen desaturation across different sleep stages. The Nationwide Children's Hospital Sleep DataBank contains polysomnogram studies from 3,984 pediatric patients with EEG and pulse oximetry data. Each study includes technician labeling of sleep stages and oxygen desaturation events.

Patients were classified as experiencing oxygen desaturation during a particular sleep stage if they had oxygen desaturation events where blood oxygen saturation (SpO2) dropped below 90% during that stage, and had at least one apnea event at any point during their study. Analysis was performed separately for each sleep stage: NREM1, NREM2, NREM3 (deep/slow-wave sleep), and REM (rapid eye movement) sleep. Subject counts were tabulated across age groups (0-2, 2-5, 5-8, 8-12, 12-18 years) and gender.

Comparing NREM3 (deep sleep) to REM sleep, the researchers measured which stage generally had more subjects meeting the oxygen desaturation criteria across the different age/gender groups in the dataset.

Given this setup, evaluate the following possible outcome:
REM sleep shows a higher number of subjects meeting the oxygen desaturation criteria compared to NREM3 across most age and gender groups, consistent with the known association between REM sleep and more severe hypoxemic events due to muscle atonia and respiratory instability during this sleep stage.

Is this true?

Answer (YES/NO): YES